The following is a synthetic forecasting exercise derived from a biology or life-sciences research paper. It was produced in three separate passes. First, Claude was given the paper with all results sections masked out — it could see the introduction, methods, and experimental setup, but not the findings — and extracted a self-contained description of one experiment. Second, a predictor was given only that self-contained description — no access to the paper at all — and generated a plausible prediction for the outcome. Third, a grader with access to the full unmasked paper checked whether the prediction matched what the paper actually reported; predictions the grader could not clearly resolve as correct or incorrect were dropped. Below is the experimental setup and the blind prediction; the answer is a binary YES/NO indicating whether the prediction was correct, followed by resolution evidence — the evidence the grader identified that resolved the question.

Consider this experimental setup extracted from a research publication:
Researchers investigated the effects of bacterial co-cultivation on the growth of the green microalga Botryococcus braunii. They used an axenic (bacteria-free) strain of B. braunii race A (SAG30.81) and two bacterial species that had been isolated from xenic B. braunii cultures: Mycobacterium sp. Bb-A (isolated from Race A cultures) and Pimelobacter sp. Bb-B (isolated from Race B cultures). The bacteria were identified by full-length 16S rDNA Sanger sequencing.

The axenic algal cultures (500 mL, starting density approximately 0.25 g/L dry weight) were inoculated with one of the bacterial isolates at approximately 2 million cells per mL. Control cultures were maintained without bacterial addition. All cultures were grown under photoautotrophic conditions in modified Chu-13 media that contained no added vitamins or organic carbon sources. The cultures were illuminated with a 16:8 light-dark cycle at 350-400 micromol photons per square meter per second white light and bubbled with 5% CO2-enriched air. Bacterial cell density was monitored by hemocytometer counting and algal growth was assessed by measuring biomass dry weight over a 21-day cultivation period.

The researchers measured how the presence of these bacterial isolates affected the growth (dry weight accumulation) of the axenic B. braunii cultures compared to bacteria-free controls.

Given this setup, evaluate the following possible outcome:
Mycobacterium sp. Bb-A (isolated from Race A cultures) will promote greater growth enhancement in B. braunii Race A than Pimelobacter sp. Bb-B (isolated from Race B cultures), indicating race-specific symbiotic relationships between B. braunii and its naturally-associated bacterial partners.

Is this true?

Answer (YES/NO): NO